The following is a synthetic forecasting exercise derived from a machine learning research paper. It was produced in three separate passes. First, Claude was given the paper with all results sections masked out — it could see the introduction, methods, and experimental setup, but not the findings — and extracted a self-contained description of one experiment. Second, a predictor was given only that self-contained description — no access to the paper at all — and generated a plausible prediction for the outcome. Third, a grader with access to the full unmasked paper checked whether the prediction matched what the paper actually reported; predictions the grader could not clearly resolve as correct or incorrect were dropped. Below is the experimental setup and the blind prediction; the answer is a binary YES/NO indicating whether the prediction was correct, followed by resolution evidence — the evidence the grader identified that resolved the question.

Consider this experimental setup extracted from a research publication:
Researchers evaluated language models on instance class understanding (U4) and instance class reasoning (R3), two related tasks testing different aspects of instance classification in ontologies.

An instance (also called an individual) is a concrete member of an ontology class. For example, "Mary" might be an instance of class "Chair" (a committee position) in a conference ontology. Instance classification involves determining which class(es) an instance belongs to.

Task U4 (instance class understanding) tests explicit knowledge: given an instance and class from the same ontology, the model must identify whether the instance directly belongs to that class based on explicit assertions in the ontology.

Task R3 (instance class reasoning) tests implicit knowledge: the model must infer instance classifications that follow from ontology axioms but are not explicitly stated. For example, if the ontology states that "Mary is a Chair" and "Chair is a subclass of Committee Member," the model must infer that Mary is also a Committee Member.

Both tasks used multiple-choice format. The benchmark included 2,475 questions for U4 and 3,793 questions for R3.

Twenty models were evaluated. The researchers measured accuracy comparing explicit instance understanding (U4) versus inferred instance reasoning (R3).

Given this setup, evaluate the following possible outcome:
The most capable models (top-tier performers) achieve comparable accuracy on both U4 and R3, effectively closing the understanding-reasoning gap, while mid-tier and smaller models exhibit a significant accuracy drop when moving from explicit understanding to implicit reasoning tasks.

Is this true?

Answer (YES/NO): NO